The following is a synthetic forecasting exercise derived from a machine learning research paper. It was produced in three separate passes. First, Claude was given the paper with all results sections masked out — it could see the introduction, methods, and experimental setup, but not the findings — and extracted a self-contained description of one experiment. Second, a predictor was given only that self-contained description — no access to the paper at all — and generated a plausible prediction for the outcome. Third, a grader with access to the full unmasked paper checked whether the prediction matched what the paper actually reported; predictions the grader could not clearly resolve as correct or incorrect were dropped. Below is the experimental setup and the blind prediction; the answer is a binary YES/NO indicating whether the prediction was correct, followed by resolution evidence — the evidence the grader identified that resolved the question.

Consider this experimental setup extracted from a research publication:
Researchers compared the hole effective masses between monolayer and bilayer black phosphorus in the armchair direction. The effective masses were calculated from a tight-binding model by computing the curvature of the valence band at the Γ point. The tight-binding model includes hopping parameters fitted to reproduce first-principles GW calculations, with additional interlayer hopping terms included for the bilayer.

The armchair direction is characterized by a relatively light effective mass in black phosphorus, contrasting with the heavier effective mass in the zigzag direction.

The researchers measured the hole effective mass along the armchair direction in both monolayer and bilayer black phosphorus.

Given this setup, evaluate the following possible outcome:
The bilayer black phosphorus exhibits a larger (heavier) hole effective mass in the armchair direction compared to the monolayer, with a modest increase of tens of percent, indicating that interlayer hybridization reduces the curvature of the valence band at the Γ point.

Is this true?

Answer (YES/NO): NO